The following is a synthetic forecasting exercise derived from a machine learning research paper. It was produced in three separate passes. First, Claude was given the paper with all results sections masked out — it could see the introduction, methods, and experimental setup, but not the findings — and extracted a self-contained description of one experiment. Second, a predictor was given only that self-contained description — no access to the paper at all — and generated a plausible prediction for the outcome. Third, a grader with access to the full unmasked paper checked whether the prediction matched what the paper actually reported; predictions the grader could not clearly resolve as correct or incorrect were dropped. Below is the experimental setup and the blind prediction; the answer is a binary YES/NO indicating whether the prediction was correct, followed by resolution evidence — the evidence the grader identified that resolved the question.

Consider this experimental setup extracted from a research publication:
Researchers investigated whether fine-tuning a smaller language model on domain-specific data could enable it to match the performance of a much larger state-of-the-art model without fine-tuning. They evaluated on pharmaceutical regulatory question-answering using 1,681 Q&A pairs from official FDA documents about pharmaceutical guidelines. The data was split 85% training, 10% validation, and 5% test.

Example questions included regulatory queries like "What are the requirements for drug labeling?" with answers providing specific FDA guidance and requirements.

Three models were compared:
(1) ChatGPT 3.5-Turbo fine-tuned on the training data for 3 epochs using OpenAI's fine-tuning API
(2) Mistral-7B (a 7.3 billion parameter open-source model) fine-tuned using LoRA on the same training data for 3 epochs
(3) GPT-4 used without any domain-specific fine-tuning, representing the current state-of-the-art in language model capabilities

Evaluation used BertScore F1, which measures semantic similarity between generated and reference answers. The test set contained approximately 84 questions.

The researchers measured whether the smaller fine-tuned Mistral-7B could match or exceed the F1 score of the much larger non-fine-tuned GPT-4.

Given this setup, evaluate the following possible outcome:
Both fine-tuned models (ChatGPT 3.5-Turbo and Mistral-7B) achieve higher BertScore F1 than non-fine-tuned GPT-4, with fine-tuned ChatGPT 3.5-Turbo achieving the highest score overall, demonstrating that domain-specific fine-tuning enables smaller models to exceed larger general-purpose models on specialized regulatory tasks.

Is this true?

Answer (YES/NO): NO